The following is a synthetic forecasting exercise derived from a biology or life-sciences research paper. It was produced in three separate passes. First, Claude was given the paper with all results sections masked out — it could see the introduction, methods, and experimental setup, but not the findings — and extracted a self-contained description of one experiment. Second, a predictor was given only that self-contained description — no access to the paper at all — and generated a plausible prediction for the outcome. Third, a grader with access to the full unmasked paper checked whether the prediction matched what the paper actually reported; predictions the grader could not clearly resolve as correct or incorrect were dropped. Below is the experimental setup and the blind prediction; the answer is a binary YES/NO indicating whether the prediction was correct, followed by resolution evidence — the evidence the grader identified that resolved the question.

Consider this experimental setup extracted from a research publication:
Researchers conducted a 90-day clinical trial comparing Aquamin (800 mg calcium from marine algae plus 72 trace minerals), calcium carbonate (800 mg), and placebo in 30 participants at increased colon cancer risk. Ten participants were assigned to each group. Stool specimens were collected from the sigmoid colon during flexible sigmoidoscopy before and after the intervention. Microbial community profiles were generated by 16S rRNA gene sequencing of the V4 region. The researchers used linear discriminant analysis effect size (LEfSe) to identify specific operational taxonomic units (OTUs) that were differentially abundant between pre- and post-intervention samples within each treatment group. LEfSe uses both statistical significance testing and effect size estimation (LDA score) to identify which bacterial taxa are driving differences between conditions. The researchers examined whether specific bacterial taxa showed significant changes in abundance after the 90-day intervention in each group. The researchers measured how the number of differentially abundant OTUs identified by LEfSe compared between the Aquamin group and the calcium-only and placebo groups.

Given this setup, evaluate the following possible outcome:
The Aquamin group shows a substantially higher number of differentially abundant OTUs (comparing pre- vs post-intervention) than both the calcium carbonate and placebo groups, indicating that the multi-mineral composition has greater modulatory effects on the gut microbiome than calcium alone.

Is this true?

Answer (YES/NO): YES